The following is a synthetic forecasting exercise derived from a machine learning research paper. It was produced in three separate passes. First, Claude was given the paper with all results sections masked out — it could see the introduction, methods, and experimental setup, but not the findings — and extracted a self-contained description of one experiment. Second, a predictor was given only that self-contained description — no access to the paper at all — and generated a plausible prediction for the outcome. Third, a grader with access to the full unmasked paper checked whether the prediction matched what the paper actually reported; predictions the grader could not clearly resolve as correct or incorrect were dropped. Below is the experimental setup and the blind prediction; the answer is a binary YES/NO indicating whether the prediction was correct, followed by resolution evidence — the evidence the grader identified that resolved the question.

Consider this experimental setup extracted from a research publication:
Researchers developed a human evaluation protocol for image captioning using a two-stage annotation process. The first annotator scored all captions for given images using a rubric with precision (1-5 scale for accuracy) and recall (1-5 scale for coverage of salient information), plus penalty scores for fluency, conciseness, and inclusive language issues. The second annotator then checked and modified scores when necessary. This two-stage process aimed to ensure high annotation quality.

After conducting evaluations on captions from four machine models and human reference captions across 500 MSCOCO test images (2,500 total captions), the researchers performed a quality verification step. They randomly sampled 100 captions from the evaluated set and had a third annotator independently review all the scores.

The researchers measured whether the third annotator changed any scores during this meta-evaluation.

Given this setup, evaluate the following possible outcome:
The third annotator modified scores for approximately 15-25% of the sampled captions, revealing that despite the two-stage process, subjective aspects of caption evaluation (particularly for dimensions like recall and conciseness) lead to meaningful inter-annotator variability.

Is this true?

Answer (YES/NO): NO